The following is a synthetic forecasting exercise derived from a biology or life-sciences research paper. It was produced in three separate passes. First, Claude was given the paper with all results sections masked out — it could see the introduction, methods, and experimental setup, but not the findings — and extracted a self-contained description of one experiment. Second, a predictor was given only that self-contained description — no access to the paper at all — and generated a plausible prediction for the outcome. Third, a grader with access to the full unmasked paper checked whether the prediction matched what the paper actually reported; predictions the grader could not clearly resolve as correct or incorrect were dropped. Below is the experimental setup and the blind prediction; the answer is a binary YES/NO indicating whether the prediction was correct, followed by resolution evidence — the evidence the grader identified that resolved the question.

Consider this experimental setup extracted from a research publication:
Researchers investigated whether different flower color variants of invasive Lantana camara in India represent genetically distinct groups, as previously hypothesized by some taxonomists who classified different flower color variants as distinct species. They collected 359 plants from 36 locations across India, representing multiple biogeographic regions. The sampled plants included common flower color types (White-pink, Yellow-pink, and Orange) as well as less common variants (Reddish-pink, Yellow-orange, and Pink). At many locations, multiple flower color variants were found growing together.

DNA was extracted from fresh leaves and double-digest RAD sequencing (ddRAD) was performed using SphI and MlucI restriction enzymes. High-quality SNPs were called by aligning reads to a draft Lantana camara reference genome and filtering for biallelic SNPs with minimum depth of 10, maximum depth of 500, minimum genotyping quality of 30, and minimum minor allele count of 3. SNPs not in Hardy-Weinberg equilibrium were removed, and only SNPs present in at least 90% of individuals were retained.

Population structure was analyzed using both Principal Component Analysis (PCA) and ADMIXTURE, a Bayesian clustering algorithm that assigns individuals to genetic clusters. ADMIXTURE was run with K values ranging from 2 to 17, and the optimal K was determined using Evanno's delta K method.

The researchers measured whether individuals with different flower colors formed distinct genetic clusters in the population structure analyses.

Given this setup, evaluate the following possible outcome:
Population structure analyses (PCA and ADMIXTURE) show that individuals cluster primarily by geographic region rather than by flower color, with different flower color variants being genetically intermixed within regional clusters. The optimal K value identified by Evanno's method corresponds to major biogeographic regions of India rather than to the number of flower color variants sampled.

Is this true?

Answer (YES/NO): NO